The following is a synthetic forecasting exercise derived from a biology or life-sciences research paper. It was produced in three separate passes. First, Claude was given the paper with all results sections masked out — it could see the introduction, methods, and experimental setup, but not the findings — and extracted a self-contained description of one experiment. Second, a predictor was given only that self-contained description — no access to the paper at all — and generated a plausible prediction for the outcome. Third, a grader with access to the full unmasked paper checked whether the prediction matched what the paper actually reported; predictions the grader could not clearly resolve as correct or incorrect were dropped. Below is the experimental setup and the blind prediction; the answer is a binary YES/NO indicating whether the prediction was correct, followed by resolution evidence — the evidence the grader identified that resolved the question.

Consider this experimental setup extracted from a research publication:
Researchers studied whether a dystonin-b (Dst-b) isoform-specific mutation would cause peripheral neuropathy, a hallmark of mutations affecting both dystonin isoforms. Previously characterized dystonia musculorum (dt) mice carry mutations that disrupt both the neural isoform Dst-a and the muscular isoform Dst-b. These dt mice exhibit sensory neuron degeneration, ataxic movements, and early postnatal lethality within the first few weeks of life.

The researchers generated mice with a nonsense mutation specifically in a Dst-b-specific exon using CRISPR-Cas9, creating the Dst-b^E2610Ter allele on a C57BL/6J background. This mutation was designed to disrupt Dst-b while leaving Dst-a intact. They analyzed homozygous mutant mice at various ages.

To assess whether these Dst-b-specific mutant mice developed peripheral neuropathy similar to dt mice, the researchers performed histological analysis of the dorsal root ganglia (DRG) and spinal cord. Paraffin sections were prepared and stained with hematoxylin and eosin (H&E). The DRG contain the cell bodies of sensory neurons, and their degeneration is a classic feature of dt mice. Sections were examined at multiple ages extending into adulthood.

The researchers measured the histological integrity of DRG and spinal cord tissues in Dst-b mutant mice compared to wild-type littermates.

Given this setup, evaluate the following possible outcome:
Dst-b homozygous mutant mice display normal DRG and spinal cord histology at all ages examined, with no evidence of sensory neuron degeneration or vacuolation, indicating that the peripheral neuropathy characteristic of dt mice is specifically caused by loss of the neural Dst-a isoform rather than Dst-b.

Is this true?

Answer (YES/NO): YES